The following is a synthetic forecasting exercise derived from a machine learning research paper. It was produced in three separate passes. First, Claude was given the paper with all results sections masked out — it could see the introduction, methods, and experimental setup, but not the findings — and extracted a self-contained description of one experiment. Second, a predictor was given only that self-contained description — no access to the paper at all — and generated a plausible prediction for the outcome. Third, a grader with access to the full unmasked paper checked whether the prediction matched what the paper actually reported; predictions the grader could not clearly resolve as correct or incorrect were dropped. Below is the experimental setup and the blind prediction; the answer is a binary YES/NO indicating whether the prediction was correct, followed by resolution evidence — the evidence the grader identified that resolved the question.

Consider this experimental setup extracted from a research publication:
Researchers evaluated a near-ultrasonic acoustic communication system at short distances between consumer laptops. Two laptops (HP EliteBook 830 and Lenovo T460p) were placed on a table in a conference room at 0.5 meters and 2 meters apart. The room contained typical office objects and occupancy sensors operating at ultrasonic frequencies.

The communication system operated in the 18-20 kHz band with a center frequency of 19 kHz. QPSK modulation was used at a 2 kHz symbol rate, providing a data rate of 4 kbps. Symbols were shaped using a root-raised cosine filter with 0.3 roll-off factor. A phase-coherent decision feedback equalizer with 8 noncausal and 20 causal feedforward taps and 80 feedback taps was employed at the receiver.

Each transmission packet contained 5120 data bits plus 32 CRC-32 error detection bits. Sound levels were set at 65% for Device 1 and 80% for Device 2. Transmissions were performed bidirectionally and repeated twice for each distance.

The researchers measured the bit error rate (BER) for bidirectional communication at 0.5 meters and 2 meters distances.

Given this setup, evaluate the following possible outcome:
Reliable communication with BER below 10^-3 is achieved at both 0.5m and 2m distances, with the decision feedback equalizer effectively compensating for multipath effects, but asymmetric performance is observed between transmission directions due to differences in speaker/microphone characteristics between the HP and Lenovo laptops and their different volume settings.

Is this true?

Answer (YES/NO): NO